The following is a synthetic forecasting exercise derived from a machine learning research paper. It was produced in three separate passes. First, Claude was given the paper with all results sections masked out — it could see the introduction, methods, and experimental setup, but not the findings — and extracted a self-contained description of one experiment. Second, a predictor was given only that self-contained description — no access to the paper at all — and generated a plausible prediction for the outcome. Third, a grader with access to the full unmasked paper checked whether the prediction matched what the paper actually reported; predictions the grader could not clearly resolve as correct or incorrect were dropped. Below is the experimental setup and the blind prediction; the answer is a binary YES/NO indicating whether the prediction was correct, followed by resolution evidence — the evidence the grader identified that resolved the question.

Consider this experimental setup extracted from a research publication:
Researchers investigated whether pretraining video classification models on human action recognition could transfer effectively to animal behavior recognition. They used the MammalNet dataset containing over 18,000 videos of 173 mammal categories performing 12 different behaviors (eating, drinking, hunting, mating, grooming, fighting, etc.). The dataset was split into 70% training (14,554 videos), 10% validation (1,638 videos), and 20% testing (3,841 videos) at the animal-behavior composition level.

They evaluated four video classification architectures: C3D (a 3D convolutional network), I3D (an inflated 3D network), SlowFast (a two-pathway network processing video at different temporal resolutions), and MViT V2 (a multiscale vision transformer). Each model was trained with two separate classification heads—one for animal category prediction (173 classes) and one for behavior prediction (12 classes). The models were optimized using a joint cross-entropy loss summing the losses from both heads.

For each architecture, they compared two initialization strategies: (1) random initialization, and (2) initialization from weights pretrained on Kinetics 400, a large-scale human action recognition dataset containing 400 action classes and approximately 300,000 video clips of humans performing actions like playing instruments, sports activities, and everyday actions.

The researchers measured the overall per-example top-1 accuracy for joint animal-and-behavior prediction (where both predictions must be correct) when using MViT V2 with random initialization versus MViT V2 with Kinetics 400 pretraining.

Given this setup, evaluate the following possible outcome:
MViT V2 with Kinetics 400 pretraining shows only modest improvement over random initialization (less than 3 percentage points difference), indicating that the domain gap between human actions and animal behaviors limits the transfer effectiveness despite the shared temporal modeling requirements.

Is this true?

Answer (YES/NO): NO